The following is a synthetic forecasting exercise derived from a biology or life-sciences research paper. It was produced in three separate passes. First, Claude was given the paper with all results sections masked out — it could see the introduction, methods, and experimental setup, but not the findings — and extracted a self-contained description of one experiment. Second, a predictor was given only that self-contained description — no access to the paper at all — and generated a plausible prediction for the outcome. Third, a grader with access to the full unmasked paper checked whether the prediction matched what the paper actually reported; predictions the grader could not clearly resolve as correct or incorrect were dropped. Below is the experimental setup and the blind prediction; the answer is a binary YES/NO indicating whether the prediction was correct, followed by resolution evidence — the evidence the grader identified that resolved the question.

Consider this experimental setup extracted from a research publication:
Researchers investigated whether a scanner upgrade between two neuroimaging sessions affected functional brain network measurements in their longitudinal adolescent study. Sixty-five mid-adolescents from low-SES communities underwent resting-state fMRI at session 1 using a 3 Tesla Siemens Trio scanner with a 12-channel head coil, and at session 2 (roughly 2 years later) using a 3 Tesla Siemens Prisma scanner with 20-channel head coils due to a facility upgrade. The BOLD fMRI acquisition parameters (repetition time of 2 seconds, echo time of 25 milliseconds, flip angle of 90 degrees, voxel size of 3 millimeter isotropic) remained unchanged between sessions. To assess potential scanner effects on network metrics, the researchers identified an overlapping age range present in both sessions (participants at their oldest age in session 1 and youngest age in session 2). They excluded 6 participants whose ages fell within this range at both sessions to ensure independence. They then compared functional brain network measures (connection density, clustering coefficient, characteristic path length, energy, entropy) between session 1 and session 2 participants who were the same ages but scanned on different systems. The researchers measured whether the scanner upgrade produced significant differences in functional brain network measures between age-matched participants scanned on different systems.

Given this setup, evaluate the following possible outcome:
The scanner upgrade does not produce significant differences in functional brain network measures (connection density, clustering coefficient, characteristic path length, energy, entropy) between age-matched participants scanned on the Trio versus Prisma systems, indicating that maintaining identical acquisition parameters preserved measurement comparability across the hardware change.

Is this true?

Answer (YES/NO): YES